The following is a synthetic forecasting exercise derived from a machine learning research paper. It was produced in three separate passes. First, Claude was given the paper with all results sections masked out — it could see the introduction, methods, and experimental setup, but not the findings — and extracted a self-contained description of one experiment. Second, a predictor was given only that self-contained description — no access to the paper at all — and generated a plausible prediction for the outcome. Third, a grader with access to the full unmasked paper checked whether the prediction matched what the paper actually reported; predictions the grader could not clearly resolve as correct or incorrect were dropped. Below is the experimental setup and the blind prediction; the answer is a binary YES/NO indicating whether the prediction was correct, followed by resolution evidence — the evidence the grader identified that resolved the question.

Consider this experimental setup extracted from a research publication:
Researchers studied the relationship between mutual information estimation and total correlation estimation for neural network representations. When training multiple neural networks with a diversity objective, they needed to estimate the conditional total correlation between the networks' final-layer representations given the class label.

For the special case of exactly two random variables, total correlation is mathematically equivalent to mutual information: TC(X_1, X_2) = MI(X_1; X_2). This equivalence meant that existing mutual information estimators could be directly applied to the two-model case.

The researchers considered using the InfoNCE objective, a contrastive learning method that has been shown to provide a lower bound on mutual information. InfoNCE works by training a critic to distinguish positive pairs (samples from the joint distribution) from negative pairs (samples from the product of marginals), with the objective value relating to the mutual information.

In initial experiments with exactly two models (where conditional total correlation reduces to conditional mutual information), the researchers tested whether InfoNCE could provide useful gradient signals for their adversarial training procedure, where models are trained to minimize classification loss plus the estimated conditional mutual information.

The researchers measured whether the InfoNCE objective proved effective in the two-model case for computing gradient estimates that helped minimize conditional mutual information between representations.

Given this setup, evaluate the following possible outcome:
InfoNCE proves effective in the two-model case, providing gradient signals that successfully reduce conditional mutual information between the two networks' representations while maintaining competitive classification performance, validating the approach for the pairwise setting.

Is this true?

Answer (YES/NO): YES